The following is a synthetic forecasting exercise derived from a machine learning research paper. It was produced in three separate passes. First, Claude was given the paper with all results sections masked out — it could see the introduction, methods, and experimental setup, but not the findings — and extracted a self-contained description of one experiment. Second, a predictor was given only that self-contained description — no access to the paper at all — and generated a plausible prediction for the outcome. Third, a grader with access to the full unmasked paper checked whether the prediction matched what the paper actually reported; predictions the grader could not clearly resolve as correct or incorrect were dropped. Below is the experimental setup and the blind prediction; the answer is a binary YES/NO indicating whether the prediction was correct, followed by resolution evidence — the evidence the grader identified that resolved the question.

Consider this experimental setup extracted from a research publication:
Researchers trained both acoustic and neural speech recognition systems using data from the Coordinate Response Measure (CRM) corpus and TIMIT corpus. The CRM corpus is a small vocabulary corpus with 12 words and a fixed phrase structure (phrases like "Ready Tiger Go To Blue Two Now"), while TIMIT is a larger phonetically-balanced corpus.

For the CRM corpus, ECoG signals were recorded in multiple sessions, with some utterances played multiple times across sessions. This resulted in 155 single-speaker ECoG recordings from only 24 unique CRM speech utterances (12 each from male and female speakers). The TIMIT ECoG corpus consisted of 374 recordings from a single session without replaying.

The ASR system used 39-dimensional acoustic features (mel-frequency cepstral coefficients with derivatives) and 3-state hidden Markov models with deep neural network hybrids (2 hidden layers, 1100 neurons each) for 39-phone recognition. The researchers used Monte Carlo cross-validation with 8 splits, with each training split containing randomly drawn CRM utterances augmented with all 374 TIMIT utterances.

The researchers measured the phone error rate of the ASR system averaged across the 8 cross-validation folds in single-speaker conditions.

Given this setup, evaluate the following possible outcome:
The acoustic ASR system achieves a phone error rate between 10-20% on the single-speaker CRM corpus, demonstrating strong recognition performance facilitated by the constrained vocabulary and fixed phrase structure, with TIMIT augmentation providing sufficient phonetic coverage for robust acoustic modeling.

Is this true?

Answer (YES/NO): NO